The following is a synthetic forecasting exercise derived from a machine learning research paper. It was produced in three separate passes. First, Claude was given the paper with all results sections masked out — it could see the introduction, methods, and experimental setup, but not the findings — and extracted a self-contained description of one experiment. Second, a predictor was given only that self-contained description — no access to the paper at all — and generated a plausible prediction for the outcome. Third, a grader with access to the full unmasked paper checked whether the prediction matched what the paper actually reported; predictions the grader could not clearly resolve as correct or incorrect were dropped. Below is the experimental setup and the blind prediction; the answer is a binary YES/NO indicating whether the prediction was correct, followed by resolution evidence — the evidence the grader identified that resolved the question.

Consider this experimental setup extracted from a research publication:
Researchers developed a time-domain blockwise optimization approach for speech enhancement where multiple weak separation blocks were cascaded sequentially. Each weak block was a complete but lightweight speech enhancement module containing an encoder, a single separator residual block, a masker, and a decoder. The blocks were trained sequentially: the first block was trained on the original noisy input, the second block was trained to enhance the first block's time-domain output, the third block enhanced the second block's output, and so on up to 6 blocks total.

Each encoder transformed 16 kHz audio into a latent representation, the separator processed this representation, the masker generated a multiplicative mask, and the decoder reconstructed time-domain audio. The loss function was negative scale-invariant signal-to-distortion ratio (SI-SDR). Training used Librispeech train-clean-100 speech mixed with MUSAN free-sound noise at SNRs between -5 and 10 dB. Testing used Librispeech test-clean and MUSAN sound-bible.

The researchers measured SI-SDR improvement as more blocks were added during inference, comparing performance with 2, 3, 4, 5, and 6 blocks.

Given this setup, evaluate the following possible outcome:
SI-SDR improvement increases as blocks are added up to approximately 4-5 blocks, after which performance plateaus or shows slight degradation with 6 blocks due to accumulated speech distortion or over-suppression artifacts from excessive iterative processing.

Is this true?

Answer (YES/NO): YES